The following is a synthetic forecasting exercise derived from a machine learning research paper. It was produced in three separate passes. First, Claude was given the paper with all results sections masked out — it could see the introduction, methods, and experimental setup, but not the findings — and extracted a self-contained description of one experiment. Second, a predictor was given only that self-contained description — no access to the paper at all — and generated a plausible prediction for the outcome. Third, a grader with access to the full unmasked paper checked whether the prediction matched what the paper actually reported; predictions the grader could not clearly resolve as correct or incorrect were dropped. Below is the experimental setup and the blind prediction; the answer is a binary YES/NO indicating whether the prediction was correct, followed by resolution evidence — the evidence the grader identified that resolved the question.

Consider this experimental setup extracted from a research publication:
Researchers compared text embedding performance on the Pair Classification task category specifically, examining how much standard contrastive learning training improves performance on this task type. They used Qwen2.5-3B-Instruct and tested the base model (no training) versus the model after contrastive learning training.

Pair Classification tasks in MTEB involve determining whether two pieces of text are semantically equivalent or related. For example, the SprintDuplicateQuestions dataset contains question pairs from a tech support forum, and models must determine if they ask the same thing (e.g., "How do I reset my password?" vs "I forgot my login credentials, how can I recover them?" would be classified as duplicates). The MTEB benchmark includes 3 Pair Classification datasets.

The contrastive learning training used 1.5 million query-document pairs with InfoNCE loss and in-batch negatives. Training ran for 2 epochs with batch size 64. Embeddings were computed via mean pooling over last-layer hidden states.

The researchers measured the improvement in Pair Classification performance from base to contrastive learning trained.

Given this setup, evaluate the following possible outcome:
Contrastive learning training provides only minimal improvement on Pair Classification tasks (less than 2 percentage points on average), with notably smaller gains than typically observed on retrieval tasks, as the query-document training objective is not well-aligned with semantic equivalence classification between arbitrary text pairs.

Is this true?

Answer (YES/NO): NO